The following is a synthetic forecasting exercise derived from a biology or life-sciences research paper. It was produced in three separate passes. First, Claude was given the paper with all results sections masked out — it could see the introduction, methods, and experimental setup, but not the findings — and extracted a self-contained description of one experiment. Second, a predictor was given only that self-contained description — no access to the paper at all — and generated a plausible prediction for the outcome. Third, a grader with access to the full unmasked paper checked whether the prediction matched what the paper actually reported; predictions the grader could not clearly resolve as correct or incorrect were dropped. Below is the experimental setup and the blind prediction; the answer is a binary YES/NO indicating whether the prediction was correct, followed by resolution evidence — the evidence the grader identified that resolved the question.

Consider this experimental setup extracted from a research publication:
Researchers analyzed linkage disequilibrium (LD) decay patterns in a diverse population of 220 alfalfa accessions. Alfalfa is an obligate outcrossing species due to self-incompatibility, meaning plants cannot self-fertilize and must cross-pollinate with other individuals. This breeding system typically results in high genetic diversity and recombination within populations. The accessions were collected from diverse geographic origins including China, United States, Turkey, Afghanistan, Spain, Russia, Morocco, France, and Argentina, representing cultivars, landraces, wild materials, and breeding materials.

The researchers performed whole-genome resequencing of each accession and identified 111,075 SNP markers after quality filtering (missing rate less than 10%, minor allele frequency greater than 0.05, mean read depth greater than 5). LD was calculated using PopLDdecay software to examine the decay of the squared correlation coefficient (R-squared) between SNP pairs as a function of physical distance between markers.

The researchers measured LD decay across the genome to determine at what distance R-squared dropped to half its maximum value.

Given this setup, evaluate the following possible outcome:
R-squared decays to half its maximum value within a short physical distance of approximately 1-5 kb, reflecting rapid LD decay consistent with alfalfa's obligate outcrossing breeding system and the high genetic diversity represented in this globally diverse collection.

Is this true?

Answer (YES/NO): NO